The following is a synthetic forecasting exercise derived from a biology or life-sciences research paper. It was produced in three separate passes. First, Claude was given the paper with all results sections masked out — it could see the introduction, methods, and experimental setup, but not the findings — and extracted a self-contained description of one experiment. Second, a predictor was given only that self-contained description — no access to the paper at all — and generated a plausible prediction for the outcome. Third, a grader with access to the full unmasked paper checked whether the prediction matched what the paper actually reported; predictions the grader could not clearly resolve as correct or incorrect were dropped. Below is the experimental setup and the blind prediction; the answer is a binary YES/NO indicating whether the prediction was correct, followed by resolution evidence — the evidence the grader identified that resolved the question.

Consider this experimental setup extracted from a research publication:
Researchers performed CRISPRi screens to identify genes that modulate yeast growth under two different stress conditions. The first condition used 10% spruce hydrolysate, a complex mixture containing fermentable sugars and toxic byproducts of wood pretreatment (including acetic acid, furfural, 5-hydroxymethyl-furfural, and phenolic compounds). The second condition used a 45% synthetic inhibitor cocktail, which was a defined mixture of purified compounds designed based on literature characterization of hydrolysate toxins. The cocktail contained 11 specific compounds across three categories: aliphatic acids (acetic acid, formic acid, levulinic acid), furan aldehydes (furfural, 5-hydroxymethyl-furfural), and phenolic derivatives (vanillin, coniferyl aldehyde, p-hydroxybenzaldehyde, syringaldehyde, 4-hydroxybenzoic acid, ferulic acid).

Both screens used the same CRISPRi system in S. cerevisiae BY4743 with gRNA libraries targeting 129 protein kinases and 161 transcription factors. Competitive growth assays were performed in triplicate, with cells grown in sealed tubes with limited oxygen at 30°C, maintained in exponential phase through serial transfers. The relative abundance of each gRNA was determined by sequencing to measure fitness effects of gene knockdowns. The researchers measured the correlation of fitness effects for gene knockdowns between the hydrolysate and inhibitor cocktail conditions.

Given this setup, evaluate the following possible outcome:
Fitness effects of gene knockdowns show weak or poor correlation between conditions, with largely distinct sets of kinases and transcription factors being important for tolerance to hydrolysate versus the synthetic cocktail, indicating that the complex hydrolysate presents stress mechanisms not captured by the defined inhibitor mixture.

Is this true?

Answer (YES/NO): NO